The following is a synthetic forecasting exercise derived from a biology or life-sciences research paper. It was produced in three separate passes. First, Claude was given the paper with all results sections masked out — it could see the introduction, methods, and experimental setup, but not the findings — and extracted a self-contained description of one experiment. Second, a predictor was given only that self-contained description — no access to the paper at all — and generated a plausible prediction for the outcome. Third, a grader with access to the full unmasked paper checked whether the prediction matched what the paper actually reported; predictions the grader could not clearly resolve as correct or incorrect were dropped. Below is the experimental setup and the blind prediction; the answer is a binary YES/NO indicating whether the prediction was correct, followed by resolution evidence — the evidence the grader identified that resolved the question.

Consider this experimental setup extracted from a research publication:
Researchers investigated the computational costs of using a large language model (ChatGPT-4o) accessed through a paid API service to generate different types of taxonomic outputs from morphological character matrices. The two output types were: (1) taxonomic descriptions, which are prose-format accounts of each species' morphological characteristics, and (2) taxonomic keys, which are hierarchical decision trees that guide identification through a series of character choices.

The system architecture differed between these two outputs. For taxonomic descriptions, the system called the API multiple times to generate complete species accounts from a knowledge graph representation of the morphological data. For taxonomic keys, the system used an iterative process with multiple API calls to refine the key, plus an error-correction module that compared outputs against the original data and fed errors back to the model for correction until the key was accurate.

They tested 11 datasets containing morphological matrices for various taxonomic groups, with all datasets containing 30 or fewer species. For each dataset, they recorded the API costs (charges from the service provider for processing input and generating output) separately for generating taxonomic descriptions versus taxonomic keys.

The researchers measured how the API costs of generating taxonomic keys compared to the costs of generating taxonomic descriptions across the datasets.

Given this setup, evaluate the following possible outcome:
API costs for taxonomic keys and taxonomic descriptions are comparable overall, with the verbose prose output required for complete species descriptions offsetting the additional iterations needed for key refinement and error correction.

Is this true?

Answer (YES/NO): NO